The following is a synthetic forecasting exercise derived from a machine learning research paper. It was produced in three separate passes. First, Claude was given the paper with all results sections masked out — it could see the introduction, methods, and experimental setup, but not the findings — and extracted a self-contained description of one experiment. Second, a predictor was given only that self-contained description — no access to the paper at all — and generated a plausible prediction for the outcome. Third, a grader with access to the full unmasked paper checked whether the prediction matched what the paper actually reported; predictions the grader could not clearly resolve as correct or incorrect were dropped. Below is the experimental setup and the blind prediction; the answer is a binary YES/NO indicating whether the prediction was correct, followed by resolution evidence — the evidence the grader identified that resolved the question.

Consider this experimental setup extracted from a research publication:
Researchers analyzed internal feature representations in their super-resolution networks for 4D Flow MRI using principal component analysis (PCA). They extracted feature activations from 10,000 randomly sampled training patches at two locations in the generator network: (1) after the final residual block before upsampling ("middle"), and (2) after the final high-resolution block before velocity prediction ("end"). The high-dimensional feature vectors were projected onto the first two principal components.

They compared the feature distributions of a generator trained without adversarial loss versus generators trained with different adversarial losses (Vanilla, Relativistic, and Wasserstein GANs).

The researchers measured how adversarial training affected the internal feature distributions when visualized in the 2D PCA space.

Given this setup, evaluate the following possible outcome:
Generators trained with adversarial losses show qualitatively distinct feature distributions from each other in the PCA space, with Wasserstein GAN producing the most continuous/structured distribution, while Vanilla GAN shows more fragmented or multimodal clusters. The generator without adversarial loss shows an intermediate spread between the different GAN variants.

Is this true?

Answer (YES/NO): NO